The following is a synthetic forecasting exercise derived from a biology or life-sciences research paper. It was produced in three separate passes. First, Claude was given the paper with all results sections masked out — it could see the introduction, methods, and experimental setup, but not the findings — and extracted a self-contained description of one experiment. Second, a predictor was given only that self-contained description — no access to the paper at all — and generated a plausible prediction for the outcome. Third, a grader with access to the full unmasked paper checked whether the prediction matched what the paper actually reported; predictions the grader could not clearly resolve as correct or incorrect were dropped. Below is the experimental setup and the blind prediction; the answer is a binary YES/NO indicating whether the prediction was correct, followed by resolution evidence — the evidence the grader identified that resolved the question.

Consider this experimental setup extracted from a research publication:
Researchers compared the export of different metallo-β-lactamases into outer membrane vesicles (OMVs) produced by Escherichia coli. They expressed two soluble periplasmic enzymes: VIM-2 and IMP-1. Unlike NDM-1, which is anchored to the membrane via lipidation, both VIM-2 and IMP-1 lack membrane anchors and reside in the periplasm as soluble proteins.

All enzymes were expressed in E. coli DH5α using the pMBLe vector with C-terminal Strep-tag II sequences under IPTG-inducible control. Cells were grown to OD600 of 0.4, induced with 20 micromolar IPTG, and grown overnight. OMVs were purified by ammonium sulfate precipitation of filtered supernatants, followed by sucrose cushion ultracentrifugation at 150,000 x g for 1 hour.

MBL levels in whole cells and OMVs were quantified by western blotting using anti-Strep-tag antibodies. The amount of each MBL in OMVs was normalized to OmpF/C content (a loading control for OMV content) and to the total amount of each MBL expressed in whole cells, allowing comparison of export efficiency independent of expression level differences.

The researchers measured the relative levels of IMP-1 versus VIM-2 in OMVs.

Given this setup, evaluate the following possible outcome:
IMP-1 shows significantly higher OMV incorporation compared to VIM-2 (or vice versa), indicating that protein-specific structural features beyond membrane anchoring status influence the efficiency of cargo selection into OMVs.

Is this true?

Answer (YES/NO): YES